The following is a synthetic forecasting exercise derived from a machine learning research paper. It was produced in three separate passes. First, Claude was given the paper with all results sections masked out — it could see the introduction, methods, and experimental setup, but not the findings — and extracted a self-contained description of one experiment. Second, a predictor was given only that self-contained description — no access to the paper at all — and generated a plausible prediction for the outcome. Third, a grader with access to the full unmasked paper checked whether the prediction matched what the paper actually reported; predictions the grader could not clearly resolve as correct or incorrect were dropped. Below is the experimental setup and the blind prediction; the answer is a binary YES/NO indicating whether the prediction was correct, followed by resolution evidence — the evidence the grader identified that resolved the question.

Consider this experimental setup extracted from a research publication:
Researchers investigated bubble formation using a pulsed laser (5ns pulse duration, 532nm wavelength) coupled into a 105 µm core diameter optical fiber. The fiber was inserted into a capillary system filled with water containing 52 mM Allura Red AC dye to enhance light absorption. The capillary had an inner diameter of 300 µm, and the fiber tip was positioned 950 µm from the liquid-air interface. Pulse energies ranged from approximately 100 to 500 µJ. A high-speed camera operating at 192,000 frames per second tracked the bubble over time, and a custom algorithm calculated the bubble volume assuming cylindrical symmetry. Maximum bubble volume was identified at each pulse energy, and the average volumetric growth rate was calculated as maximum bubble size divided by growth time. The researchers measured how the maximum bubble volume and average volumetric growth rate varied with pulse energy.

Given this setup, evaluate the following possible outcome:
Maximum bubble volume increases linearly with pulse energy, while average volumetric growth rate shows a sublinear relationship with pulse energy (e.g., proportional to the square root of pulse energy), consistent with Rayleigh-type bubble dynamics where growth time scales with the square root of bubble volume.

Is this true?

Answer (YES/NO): NO